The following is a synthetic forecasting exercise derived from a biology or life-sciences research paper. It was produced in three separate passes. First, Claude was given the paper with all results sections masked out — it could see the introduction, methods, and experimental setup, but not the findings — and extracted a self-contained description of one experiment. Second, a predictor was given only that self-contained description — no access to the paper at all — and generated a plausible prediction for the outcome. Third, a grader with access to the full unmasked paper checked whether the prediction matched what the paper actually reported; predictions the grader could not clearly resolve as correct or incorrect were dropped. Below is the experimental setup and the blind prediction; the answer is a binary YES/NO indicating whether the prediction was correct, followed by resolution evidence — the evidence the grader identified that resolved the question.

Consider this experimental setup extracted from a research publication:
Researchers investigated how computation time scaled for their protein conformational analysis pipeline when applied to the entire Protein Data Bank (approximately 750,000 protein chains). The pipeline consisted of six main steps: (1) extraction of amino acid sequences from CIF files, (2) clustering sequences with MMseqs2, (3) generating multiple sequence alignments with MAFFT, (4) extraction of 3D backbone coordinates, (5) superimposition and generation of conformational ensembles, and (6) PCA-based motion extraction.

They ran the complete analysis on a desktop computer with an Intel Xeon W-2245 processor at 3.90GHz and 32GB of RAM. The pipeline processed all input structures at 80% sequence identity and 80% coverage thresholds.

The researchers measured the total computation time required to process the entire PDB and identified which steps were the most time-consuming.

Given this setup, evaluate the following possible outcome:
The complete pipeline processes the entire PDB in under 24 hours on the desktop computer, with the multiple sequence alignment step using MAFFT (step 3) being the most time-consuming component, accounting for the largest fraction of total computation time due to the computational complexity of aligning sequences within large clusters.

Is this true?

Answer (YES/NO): NO